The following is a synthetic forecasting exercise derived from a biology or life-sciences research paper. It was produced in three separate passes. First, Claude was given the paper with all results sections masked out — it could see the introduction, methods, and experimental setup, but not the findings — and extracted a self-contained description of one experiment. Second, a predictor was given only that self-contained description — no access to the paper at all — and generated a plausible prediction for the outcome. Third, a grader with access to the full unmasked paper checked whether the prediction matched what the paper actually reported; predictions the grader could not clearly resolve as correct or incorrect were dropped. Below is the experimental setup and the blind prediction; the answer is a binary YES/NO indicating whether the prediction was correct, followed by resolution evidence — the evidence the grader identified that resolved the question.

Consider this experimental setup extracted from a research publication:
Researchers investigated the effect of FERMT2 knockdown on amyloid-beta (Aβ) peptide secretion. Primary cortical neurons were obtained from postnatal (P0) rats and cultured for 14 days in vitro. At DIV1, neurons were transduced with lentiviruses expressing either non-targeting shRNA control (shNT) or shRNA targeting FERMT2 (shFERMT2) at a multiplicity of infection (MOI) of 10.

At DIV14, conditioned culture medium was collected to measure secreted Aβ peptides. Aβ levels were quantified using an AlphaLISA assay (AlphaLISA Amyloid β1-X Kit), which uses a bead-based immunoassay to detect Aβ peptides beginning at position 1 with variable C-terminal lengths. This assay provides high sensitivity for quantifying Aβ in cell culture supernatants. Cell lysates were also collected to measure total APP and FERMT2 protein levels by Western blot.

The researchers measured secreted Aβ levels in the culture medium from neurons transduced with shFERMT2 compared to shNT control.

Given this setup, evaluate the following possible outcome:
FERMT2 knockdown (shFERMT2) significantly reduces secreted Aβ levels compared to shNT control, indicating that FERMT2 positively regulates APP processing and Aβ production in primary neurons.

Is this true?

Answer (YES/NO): NO